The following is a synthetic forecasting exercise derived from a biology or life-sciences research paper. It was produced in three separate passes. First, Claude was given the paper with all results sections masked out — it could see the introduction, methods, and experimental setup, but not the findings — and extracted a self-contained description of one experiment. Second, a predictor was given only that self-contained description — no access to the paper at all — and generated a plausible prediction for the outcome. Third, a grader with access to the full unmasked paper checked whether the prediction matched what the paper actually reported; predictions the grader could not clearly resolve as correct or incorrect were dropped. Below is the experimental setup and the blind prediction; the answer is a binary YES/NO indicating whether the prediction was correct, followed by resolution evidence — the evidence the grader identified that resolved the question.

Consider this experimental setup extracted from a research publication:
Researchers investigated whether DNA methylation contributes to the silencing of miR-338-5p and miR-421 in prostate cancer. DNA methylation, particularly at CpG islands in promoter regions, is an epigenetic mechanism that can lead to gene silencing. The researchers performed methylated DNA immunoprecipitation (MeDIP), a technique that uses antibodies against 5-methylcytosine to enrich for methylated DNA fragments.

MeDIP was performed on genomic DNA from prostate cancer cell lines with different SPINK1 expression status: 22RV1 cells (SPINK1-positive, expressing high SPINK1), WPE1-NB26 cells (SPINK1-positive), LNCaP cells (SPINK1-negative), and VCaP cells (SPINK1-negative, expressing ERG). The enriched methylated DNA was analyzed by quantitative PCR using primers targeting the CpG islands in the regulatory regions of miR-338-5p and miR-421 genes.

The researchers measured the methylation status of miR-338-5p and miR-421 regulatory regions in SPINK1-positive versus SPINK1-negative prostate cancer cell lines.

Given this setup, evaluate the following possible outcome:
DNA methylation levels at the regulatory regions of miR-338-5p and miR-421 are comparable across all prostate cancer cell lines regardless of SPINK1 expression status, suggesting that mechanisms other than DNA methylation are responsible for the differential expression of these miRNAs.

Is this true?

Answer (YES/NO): NO